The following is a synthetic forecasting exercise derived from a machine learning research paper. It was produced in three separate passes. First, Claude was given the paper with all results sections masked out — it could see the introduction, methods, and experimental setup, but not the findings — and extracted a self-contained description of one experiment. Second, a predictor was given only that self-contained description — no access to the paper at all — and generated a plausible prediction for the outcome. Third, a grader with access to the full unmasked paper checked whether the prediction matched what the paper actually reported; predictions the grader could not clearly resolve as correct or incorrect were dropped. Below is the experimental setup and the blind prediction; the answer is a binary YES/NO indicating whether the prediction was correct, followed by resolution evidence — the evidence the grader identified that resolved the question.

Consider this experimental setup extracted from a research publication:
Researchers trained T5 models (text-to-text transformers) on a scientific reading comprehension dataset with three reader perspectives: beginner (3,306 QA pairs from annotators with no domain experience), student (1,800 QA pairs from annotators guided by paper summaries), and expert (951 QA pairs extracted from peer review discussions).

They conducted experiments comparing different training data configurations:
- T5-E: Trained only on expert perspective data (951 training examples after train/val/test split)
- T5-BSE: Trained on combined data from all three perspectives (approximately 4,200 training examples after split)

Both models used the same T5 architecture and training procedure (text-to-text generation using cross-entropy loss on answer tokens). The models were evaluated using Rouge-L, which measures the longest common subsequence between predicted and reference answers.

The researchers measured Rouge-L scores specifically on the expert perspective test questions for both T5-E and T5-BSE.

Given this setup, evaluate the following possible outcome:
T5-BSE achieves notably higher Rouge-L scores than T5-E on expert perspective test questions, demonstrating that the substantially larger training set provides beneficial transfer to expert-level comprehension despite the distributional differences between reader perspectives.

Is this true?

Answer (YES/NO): NO